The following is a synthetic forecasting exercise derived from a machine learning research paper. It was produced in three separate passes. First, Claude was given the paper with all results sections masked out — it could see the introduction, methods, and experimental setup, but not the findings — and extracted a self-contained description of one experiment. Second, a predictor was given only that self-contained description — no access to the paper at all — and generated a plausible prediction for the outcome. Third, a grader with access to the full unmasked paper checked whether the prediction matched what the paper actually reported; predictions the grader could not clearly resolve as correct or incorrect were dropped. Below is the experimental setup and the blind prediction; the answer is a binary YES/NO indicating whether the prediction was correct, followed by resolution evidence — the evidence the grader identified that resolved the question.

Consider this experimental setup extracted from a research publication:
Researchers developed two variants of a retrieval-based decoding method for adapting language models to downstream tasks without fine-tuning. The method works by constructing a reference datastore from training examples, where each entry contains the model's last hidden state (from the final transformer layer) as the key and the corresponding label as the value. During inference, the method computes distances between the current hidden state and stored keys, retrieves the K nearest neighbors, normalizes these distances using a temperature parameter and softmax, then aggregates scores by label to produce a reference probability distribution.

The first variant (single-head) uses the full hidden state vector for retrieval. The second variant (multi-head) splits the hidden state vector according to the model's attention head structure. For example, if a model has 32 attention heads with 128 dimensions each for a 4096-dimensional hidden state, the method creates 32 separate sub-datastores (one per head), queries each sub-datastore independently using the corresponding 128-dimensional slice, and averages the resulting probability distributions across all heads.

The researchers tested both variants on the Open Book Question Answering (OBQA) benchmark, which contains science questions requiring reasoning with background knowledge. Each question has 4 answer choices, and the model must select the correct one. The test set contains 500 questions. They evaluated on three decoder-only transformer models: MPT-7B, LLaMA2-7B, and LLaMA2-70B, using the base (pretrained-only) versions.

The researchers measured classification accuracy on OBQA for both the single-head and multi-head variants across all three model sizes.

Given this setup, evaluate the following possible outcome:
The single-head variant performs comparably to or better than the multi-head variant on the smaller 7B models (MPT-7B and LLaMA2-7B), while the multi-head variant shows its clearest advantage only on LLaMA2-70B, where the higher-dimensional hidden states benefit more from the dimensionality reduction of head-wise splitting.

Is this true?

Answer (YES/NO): NO